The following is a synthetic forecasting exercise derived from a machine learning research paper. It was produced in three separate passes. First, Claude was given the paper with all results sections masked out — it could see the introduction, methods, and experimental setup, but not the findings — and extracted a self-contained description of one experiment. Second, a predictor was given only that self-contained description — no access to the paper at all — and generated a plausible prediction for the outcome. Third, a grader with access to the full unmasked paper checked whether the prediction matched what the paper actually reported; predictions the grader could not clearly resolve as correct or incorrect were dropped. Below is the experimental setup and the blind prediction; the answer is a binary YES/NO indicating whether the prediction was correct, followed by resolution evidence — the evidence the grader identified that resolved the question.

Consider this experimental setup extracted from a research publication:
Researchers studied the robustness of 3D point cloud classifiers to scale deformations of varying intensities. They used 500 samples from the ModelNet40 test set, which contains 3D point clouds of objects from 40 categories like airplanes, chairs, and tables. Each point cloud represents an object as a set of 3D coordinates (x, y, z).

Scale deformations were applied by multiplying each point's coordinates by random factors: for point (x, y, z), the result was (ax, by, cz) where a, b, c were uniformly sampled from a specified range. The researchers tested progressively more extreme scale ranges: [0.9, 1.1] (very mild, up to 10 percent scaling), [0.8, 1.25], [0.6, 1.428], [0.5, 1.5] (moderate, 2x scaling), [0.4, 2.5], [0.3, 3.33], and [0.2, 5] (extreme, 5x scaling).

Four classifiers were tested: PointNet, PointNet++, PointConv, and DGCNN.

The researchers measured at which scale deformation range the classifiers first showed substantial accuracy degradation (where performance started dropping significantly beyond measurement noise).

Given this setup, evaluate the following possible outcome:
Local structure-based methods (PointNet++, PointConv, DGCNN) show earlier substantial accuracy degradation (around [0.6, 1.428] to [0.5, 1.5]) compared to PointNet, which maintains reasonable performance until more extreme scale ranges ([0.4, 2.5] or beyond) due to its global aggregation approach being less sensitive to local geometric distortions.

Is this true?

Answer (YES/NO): NO